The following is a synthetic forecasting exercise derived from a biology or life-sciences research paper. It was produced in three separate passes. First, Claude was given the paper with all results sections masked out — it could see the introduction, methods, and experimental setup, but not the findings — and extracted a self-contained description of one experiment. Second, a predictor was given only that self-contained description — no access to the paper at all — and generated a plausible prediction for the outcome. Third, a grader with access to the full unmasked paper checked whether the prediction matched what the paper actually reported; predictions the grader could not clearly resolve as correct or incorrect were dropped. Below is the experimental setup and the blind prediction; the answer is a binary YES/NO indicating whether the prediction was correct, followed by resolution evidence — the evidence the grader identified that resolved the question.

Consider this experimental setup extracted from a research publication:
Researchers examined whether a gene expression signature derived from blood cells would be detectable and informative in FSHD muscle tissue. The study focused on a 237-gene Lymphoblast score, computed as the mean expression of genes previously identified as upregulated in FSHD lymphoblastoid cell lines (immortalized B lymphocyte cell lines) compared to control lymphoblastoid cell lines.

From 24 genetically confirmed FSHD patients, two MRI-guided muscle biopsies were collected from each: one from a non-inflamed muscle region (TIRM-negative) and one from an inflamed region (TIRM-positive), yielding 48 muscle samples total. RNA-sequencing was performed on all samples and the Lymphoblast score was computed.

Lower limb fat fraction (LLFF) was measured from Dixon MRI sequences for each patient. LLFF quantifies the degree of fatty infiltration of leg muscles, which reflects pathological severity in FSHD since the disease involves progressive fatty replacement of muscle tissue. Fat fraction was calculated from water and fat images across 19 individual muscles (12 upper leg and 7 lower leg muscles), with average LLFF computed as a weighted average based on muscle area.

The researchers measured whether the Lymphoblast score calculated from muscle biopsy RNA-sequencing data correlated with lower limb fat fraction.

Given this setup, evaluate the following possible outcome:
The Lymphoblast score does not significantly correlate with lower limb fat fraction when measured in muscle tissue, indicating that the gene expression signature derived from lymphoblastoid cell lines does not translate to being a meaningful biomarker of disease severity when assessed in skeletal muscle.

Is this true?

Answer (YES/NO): NO